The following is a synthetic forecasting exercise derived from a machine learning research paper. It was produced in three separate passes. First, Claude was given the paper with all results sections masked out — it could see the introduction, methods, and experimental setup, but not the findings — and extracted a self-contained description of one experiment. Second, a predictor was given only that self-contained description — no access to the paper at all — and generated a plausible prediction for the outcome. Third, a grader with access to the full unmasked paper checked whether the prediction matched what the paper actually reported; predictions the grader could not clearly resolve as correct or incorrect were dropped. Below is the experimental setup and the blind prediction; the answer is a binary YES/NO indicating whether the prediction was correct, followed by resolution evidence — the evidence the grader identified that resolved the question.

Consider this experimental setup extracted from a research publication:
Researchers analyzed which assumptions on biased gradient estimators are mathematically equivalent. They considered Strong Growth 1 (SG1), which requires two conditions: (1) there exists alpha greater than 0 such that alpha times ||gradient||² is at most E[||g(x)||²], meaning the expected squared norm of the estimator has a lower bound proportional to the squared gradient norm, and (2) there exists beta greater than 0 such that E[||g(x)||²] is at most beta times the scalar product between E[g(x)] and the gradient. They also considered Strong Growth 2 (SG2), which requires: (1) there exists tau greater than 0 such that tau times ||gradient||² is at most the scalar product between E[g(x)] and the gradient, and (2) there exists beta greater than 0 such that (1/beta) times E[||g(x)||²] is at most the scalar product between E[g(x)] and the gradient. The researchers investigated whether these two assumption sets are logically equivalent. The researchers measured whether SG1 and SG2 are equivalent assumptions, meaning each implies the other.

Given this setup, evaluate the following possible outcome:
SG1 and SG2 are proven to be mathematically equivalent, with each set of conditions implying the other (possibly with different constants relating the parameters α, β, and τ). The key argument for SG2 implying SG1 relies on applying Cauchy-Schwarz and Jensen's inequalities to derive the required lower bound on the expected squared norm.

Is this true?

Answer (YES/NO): YES